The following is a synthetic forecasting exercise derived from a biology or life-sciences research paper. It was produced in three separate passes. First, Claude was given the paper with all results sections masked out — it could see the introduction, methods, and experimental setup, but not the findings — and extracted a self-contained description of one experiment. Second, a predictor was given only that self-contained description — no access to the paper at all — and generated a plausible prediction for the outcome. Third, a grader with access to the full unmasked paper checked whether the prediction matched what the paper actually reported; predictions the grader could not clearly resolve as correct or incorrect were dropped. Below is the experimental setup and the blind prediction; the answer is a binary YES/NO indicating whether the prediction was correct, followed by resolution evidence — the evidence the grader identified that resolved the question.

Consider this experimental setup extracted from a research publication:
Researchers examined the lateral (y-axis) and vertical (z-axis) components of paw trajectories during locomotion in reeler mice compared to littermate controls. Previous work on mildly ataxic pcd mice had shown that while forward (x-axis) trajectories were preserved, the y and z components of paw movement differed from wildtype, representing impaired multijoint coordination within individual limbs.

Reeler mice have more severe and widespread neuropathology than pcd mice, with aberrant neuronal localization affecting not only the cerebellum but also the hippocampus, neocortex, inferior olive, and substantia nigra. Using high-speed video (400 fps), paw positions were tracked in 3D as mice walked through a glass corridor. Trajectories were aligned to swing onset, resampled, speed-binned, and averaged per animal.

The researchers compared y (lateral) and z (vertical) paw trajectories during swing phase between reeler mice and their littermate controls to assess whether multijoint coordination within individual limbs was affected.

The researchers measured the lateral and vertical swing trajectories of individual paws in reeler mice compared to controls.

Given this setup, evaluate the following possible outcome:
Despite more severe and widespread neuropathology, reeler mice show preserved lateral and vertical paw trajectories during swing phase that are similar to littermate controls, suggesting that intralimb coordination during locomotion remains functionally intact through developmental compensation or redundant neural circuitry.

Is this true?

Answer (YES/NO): NO